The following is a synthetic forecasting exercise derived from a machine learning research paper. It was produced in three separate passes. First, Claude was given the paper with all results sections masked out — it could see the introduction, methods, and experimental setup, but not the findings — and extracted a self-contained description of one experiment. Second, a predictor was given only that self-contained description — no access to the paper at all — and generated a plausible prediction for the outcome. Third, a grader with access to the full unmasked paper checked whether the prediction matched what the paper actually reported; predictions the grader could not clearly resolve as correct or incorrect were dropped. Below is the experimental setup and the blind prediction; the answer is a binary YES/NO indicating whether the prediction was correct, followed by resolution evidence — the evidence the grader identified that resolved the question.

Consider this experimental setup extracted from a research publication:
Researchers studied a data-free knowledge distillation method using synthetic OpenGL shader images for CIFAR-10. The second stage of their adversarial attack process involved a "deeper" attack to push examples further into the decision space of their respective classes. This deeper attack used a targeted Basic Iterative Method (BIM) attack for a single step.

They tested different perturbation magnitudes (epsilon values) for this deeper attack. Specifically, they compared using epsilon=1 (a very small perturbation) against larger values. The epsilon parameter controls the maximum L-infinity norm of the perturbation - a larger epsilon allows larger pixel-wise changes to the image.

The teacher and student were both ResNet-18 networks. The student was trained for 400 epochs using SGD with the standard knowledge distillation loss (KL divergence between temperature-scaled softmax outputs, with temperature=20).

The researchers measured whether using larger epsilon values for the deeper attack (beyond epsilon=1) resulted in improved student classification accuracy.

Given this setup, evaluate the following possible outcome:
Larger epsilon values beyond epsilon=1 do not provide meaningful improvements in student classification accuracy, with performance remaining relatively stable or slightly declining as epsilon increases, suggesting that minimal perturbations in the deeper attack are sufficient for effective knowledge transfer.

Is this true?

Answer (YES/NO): YES